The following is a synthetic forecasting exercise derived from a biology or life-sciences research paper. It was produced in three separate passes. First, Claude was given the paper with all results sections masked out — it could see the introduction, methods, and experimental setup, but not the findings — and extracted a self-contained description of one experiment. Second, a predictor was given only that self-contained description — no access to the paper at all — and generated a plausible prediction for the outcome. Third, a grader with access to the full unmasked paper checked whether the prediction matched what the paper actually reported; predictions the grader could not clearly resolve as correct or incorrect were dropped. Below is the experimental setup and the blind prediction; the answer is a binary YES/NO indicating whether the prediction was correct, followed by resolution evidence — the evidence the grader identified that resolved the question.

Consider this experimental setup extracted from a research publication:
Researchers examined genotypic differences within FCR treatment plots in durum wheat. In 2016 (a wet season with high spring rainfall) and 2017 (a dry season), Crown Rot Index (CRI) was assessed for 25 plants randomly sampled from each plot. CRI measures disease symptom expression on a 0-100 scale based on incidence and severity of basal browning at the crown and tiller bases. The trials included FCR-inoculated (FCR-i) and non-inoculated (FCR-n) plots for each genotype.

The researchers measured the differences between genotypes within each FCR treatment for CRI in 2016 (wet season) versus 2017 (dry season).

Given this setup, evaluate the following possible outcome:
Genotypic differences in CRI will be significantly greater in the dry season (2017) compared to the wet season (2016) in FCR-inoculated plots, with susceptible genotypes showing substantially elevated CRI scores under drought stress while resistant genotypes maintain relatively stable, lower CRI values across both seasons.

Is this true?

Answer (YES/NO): NO